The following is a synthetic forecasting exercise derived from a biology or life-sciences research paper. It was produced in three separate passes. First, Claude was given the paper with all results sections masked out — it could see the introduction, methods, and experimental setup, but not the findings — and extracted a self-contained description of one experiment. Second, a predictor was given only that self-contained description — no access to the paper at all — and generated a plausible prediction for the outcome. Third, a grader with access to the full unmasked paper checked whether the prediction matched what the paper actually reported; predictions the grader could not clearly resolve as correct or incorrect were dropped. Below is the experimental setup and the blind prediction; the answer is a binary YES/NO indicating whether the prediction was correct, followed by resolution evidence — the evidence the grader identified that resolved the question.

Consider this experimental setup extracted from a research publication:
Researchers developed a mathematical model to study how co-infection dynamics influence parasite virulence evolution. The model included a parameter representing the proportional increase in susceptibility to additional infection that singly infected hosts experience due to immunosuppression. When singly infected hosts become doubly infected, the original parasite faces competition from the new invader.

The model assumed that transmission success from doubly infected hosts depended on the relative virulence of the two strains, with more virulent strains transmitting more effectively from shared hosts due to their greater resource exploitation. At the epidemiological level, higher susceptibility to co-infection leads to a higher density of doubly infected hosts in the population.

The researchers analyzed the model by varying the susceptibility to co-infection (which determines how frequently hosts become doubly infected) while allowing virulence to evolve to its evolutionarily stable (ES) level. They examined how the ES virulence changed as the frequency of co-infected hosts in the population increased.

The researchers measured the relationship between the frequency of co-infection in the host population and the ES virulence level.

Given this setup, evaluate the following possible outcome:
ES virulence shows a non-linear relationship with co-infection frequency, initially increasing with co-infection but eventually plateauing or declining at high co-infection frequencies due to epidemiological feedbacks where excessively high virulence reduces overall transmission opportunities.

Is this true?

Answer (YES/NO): NO